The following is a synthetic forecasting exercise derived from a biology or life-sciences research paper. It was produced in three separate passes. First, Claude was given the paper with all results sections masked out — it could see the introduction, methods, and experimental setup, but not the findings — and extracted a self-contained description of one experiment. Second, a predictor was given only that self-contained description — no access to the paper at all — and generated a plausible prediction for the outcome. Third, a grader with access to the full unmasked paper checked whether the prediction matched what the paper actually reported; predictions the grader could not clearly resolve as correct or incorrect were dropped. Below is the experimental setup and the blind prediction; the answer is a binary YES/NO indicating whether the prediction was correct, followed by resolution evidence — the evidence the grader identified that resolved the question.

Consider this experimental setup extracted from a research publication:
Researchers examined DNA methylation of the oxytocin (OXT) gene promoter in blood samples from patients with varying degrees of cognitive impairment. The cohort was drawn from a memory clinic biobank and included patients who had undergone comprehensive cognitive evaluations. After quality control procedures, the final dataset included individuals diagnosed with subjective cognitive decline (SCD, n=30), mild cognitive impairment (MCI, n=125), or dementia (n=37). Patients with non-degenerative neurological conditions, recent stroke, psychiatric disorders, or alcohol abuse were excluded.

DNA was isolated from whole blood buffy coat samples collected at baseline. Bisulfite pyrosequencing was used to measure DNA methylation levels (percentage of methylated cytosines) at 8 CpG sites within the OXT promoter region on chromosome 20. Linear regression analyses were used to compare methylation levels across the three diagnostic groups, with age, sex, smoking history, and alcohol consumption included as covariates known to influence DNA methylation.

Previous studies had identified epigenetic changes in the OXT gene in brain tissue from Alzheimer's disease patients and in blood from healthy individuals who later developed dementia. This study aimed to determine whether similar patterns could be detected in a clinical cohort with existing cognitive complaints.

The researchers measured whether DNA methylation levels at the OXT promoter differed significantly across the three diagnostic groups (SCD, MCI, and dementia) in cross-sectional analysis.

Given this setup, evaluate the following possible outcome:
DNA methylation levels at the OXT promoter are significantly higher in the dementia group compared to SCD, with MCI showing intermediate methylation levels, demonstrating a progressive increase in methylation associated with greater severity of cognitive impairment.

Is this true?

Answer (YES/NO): NO